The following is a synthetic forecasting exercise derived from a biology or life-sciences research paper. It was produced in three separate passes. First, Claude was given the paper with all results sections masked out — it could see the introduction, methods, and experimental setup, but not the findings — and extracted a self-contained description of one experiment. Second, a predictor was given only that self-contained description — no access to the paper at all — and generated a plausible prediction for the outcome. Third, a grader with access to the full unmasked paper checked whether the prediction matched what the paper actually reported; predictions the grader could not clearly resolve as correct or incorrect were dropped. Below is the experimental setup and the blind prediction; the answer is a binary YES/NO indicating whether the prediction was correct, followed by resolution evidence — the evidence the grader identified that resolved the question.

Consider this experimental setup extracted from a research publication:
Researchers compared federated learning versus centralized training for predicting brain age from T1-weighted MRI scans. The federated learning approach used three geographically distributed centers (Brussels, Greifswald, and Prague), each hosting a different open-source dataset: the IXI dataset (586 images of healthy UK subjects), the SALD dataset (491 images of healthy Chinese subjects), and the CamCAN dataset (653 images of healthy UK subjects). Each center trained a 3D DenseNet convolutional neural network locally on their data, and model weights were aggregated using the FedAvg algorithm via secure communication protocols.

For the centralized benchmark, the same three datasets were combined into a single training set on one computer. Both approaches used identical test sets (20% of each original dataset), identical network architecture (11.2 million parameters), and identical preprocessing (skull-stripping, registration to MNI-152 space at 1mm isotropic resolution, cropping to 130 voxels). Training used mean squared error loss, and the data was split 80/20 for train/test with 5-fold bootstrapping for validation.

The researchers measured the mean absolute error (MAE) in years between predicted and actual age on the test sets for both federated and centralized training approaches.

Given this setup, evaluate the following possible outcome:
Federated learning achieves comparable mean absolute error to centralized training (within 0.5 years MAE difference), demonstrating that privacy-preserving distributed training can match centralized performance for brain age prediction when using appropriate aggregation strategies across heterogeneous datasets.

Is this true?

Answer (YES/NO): NO